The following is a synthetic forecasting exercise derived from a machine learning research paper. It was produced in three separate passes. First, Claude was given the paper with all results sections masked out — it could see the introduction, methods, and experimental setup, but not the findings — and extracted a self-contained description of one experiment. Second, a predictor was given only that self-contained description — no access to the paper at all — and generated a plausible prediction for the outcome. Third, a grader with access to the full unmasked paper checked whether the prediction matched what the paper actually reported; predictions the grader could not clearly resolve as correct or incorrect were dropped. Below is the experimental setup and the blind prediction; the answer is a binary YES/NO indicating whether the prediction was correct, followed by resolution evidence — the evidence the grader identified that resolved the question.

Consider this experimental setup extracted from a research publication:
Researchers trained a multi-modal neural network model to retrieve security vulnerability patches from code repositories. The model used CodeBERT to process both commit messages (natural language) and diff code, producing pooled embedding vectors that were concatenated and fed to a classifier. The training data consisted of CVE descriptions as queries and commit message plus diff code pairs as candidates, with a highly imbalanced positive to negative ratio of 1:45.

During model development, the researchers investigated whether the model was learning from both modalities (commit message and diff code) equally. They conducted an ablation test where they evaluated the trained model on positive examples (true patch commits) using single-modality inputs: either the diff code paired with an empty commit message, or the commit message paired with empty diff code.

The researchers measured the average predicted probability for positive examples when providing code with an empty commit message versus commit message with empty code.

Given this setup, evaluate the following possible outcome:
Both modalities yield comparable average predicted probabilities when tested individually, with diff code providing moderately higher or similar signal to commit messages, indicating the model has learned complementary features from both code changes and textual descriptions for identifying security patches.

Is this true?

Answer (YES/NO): NO